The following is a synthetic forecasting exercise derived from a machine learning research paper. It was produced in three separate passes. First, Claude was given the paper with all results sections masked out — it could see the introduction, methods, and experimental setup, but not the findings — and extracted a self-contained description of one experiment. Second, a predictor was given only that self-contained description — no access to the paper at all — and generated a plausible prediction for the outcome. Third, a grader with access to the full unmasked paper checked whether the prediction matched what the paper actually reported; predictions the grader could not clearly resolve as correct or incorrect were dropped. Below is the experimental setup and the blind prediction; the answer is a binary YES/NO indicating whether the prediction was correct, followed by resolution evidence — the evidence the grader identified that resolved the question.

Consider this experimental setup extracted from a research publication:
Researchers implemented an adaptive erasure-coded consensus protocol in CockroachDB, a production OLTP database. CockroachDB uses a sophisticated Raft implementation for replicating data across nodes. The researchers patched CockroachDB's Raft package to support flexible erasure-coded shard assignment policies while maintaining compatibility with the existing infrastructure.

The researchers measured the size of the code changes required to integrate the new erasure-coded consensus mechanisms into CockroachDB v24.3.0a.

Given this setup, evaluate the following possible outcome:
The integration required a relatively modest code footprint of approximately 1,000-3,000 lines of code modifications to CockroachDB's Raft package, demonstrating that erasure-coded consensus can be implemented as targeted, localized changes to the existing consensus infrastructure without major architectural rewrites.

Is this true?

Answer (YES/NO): YES